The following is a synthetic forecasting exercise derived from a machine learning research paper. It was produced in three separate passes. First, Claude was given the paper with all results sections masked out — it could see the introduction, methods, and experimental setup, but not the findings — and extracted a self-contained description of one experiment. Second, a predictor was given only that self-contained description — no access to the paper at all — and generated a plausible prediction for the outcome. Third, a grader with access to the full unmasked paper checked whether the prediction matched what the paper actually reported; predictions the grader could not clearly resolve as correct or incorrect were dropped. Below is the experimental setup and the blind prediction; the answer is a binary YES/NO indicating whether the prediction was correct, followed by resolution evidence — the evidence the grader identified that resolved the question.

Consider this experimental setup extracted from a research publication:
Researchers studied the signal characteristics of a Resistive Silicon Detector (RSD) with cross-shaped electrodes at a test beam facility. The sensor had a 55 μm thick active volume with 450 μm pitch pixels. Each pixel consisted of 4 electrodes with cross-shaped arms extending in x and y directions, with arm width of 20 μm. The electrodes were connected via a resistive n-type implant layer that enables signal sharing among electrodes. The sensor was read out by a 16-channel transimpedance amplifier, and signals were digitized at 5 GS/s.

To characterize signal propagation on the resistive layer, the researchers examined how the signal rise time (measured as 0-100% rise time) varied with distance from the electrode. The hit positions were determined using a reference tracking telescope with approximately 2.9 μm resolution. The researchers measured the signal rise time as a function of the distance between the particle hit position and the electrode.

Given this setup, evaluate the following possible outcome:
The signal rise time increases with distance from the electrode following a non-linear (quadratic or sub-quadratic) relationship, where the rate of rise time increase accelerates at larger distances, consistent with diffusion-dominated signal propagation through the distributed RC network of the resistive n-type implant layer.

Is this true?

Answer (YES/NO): NO